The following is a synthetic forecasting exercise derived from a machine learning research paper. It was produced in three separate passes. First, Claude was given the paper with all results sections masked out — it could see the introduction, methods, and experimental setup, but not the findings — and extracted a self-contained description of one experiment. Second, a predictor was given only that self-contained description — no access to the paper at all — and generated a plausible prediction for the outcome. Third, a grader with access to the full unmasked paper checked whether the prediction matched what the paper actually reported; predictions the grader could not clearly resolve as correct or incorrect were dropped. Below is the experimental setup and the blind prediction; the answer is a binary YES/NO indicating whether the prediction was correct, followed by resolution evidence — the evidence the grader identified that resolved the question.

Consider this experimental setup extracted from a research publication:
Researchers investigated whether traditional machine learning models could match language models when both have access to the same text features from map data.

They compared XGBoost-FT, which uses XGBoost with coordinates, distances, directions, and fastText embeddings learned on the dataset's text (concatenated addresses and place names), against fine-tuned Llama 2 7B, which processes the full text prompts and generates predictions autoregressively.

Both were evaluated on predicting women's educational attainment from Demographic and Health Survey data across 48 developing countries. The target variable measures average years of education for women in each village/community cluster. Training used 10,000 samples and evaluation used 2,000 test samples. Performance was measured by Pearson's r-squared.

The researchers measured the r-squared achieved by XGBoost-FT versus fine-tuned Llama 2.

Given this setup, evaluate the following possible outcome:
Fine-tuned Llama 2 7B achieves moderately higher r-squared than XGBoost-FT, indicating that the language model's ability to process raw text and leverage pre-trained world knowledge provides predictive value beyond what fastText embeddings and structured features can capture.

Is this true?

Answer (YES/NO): YES